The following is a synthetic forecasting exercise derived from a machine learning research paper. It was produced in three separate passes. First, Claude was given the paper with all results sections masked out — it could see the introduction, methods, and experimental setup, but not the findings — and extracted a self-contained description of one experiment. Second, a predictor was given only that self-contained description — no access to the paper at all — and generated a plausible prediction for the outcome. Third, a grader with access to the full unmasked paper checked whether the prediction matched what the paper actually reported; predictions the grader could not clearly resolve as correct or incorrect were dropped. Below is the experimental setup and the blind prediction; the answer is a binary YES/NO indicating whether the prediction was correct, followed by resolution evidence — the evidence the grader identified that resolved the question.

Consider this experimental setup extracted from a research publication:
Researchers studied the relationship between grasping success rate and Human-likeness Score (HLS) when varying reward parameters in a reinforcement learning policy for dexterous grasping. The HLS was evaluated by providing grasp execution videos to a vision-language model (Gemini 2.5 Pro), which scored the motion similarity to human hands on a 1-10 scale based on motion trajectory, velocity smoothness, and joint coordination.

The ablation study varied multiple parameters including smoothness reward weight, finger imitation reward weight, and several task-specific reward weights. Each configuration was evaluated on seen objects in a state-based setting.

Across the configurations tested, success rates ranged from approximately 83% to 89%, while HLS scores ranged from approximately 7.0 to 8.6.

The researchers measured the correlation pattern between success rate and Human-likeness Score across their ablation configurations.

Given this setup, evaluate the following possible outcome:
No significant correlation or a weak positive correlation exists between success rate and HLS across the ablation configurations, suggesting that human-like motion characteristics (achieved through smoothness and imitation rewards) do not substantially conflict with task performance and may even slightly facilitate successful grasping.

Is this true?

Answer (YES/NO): NO